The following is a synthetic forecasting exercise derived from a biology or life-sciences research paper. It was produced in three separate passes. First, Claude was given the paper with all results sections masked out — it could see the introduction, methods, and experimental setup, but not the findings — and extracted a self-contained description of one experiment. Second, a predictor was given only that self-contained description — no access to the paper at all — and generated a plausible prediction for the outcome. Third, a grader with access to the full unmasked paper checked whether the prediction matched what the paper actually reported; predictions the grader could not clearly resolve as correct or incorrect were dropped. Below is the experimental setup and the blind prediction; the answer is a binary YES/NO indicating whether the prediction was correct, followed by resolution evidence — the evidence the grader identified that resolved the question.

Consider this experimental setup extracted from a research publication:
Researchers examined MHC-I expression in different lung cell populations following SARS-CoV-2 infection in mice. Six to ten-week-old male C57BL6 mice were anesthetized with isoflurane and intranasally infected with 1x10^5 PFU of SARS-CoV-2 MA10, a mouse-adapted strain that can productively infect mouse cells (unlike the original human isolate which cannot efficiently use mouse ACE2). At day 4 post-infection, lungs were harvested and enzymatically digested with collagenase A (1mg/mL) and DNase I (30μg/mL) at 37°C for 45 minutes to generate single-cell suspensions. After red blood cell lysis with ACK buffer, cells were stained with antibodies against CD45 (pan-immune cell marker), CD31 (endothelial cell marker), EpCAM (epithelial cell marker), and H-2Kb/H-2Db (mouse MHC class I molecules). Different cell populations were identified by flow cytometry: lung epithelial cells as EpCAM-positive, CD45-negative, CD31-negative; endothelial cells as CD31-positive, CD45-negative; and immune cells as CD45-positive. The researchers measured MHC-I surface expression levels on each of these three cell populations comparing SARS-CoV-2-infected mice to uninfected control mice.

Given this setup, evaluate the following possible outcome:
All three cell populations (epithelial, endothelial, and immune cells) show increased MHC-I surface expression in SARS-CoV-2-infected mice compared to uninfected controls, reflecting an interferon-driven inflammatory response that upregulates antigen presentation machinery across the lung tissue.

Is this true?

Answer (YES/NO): NO